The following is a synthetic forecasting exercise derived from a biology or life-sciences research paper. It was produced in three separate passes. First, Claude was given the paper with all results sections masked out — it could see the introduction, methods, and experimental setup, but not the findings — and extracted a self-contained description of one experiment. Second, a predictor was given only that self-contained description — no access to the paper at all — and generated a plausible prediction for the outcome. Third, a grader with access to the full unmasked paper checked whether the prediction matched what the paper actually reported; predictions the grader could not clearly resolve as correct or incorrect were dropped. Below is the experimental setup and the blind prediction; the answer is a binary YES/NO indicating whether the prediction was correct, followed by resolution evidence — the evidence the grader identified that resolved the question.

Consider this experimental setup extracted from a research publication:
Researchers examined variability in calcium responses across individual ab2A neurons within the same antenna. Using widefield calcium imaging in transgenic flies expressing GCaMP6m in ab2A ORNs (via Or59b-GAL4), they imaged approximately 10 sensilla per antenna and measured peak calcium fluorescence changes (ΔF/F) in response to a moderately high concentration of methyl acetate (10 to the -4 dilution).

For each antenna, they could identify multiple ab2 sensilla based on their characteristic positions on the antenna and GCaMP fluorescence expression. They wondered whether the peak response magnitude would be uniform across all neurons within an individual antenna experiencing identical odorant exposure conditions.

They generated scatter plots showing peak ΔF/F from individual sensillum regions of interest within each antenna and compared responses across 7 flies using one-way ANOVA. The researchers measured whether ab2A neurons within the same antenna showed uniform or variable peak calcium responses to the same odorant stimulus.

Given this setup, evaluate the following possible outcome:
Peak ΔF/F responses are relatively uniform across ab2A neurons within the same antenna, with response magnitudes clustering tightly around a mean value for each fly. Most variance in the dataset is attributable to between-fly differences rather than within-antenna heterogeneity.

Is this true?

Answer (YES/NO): YES